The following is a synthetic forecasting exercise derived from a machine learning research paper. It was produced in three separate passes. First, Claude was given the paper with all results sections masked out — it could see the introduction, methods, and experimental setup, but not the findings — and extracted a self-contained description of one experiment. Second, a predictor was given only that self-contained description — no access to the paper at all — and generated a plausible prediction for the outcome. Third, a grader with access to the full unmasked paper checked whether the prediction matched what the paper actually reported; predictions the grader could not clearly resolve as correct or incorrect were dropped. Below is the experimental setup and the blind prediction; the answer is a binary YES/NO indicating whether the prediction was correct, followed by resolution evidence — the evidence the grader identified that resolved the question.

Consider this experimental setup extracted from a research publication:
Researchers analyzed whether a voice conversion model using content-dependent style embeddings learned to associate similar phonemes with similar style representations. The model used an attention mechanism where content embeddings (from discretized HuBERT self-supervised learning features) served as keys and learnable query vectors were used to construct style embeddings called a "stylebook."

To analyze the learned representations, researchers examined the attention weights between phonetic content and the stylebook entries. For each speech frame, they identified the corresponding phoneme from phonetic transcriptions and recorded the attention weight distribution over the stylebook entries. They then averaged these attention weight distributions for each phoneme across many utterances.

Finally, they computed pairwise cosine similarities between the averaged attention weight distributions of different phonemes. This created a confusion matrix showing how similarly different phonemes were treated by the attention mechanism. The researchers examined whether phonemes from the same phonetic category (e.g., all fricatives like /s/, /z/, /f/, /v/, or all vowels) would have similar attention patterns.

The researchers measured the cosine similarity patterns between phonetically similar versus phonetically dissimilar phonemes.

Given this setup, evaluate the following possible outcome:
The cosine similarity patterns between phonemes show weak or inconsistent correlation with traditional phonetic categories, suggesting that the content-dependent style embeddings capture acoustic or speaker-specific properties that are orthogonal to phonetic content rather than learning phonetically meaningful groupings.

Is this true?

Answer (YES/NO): NO